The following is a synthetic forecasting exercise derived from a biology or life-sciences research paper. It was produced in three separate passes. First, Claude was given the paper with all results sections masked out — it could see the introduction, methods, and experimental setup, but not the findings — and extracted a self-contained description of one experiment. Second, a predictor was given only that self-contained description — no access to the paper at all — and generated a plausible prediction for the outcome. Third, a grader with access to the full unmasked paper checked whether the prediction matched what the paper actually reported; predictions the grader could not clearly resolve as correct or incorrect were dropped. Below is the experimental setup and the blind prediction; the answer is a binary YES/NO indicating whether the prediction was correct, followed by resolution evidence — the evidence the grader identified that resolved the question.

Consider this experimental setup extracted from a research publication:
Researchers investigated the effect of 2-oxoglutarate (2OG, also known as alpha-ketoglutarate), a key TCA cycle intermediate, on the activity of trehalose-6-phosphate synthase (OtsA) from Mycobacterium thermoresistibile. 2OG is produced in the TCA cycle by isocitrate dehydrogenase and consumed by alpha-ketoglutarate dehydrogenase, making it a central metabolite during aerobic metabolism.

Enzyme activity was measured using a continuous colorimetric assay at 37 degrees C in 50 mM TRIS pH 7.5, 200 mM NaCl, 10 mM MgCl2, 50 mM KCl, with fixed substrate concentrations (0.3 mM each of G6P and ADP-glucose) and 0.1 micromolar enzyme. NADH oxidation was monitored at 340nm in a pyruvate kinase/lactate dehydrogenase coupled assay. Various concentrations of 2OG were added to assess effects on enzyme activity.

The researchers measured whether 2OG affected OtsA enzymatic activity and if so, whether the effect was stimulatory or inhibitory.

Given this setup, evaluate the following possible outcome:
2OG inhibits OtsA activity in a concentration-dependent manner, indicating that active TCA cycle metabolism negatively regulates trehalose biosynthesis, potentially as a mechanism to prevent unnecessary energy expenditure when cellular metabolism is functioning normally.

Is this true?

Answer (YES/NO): YES